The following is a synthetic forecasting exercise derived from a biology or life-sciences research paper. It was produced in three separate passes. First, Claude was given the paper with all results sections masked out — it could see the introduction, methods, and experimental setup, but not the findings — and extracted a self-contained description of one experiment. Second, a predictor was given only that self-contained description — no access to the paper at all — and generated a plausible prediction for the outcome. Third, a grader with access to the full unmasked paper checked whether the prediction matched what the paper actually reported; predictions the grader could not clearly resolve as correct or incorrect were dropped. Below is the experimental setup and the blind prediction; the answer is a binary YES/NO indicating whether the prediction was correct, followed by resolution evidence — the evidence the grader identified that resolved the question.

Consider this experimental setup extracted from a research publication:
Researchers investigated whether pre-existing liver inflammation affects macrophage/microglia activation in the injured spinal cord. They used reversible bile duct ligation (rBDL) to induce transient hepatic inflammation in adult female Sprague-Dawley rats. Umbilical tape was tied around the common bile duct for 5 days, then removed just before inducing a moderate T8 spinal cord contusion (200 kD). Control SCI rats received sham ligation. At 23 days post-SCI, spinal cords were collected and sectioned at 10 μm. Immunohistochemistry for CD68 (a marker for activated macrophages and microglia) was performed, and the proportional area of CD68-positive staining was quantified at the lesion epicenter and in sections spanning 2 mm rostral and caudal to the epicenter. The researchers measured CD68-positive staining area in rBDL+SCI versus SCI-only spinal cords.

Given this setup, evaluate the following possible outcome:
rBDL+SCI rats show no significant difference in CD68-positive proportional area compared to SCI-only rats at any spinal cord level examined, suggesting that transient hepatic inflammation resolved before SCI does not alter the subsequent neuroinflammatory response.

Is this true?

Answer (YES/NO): NO